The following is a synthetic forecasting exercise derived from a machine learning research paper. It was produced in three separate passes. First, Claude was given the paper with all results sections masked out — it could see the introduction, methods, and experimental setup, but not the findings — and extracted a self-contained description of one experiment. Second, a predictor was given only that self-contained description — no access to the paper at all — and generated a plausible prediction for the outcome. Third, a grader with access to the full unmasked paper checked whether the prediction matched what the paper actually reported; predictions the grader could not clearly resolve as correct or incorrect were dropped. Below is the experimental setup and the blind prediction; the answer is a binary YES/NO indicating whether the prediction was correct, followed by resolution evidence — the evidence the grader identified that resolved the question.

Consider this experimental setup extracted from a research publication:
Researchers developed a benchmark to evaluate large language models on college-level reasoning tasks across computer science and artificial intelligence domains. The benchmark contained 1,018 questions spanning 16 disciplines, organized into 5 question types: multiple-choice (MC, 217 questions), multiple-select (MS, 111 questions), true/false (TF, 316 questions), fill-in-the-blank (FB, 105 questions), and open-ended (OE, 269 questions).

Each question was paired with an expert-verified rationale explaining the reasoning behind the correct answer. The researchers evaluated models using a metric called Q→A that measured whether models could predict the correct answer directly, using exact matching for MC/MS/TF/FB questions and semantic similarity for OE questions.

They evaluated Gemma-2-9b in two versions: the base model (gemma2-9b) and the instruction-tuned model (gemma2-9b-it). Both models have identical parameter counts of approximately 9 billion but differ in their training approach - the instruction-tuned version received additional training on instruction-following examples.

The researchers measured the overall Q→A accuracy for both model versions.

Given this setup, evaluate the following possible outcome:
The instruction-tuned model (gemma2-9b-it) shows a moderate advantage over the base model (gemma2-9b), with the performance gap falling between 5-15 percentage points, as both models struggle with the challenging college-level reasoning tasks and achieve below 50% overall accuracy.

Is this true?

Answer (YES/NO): NO